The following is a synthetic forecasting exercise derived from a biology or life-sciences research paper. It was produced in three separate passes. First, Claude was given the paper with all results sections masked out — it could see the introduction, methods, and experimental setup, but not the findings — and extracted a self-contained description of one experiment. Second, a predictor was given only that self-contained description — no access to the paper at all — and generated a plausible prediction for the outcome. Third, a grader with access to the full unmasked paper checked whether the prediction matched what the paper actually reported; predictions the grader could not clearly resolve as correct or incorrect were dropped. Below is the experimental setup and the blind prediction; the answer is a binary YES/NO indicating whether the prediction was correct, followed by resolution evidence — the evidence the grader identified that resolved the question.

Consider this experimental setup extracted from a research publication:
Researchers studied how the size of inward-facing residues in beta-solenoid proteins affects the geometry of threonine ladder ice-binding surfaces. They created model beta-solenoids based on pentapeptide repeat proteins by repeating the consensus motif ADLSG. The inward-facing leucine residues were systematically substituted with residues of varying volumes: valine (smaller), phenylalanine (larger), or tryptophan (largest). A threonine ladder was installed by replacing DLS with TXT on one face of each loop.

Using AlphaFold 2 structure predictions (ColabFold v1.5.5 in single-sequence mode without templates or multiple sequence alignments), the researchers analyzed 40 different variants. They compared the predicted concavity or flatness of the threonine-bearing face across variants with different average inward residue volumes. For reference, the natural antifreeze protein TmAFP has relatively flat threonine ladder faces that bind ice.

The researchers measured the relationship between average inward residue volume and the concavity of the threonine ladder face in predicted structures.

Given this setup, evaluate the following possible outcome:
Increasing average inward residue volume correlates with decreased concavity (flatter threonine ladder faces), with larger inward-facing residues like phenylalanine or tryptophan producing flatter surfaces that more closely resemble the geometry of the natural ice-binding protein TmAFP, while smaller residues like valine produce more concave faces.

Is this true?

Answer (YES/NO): YES